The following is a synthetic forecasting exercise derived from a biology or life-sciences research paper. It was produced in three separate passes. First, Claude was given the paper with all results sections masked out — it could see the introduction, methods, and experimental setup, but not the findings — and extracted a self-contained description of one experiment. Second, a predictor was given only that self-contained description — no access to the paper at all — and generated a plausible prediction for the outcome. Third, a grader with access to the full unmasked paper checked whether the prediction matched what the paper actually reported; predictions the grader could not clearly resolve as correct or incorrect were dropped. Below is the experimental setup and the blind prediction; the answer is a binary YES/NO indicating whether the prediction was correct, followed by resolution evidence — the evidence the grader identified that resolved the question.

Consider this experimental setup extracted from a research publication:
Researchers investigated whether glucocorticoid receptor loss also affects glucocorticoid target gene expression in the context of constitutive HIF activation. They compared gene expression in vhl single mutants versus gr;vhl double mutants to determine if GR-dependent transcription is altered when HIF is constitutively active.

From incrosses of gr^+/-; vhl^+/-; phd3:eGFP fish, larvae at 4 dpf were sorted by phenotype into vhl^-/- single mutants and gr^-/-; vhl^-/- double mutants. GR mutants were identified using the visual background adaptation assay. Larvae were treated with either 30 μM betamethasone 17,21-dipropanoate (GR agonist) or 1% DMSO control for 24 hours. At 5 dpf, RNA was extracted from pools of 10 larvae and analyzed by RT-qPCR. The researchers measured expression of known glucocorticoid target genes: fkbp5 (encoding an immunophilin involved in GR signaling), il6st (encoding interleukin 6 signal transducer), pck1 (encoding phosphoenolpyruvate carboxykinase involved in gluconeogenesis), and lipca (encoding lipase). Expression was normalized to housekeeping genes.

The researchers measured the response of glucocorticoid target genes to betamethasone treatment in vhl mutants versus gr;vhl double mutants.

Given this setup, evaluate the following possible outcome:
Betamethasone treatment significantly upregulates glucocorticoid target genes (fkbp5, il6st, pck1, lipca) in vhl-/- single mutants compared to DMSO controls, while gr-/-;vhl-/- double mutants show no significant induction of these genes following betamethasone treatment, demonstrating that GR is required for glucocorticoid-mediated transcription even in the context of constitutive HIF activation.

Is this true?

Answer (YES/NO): NO